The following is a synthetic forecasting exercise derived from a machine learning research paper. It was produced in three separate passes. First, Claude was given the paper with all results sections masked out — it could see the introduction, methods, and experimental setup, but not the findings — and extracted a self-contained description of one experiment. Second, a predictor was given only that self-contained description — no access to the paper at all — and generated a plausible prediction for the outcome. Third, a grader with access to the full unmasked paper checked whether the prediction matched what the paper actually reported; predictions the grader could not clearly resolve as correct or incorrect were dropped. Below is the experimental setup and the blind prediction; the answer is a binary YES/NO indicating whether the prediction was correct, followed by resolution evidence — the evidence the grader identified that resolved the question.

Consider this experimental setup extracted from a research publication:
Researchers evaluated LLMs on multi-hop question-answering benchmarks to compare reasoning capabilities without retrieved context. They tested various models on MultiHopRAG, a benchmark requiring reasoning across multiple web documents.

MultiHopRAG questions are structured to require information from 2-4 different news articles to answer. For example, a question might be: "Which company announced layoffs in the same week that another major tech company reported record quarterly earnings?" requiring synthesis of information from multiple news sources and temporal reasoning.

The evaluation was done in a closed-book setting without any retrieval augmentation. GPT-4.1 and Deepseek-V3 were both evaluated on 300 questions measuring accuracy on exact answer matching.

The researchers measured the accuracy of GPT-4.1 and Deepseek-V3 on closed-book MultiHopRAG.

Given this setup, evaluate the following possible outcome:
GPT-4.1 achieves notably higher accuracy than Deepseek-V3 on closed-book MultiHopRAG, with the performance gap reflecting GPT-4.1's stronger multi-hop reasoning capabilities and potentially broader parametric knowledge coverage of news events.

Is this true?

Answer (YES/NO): NO